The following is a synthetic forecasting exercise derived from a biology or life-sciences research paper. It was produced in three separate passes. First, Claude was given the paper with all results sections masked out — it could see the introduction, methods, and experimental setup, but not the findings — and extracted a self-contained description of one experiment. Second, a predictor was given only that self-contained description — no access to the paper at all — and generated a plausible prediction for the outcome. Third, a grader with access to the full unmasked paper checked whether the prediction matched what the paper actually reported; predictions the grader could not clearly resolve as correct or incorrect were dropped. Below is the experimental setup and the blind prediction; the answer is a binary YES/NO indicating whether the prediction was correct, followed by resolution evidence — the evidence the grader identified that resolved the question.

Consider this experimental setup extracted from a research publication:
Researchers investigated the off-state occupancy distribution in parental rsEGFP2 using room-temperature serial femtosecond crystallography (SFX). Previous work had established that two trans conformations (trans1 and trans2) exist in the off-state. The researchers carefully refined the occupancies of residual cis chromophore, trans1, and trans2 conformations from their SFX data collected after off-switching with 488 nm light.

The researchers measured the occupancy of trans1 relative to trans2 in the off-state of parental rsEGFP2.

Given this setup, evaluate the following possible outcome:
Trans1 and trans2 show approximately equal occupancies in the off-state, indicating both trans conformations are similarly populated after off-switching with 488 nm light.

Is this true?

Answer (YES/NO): NO